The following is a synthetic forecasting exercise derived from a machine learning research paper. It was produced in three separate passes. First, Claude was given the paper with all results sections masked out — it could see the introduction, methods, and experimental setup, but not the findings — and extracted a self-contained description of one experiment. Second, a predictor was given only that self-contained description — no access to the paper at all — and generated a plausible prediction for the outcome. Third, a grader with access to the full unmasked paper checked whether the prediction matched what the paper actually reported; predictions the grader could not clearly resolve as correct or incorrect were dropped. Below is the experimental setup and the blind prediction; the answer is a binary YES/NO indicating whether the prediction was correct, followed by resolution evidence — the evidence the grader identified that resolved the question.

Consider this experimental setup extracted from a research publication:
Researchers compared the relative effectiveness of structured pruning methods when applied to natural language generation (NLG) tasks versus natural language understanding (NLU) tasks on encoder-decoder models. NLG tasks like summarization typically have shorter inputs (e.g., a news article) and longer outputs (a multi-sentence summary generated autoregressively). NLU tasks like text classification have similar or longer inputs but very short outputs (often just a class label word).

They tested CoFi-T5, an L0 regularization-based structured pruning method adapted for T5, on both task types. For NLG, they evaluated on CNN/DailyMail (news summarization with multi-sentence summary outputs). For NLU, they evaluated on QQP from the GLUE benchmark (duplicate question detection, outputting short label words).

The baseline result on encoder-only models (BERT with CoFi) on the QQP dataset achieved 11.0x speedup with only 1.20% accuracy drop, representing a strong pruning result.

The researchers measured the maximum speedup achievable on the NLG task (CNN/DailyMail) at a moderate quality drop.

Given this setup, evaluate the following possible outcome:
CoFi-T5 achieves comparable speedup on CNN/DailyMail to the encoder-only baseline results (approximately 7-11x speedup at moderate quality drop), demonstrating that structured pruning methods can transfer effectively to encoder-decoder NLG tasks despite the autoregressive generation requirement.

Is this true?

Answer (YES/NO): NO